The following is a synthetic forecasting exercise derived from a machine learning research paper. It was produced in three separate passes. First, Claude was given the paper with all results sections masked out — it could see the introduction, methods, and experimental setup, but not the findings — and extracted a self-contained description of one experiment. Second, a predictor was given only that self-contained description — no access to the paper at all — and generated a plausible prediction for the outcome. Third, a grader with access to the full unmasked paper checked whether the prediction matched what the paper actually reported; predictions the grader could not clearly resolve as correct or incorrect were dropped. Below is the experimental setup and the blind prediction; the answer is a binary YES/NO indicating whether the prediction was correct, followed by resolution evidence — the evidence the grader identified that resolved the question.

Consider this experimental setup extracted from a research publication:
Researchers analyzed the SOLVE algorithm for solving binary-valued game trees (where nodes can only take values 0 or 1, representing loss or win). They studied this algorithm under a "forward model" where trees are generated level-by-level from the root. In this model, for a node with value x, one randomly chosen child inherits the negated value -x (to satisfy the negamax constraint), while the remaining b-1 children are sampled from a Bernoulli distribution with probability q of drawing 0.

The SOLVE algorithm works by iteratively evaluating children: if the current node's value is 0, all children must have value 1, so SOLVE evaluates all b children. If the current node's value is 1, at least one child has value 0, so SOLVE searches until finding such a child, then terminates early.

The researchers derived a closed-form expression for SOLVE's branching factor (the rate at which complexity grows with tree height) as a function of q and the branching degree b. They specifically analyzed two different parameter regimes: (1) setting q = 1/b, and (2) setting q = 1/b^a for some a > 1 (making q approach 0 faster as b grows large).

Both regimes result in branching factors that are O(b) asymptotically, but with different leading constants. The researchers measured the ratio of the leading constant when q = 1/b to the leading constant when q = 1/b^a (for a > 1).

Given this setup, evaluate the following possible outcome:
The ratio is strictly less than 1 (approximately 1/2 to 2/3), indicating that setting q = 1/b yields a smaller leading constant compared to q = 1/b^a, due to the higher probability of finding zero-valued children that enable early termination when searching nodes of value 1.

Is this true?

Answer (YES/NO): NO